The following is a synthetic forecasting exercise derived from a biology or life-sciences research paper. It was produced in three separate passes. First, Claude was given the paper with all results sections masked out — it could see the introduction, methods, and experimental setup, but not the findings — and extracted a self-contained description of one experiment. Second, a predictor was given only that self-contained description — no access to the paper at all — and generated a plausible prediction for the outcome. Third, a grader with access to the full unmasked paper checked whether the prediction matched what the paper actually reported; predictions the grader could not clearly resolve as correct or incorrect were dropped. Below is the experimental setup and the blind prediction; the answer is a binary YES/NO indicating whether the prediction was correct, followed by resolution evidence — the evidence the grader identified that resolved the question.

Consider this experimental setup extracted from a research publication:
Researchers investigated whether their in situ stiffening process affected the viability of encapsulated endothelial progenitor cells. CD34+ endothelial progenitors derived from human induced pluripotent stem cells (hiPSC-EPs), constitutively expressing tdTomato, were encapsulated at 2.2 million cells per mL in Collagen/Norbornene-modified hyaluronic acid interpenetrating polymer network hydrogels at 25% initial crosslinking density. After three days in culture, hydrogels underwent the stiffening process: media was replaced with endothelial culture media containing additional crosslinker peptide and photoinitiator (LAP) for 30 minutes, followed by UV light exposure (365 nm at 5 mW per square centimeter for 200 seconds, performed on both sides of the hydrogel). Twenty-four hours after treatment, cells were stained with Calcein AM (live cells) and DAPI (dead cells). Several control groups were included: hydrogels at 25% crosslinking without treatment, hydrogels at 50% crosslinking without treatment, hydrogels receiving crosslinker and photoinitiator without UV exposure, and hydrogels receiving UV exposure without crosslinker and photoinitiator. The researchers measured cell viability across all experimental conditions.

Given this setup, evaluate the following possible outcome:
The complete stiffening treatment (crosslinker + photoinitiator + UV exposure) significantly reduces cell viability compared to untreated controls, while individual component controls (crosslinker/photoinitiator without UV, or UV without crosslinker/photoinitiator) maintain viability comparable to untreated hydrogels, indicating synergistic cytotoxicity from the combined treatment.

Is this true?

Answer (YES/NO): NO